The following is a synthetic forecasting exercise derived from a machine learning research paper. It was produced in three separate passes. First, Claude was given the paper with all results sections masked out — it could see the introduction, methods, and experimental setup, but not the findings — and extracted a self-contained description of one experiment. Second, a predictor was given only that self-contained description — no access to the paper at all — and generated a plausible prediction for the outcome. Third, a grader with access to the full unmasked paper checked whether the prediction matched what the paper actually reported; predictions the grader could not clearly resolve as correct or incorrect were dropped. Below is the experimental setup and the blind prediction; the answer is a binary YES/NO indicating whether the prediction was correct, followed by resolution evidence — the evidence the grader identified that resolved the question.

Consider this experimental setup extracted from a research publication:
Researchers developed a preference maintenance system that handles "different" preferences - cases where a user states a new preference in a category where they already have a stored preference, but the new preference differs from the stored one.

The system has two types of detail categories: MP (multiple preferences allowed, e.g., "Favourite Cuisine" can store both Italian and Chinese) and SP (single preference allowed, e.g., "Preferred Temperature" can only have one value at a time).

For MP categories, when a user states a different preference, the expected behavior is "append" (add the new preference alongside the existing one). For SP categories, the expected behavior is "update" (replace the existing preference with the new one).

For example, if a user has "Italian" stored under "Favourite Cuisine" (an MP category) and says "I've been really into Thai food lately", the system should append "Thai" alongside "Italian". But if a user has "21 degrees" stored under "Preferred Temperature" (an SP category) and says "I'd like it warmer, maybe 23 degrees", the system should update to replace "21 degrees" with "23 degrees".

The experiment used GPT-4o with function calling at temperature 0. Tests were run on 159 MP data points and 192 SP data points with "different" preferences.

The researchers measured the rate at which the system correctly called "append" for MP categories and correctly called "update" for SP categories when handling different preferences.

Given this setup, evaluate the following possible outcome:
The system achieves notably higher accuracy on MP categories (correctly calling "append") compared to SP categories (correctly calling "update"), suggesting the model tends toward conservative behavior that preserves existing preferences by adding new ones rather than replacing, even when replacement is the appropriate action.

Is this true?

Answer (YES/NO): NO